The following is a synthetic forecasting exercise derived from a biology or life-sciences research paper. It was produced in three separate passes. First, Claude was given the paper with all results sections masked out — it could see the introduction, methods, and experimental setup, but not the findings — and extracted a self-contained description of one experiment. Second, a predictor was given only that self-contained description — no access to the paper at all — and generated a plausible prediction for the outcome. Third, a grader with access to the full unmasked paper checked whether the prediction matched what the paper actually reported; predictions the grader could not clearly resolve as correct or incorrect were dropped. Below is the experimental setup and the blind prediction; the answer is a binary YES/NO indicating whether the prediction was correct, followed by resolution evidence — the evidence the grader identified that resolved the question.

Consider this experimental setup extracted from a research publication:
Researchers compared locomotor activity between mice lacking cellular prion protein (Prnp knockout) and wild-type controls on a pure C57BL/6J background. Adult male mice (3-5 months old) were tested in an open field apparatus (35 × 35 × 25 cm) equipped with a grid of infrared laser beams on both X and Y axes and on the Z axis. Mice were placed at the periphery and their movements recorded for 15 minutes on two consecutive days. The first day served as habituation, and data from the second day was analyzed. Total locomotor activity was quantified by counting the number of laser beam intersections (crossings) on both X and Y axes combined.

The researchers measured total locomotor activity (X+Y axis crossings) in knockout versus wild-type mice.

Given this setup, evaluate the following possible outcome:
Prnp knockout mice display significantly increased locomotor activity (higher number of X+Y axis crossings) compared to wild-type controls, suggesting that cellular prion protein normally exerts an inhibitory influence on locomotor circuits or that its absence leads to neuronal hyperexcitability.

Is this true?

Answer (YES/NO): NO